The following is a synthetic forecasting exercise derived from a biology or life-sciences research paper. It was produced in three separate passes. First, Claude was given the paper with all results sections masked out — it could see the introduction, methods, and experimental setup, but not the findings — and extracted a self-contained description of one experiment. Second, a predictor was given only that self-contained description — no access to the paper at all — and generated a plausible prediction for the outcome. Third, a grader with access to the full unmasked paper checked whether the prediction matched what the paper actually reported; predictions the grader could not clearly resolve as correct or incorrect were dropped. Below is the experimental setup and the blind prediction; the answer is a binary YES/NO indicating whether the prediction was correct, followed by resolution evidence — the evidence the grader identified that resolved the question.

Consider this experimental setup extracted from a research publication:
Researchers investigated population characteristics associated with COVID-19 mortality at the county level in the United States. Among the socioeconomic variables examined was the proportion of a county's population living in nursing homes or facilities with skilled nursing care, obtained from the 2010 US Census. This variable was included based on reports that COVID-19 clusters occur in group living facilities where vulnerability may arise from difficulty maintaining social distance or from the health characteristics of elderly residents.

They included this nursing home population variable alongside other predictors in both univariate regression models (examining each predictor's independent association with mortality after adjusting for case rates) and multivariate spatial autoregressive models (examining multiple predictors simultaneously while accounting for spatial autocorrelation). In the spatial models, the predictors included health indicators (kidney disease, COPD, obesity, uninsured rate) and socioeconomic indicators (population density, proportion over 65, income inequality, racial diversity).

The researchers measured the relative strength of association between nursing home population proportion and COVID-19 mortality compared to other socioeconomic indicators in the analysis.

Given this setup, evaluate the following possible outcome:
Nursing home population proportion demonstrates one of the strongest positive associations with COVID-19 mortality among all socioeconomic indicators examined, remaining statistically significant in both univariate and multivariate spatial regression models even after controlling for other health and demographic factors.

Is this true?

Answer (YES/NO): YES